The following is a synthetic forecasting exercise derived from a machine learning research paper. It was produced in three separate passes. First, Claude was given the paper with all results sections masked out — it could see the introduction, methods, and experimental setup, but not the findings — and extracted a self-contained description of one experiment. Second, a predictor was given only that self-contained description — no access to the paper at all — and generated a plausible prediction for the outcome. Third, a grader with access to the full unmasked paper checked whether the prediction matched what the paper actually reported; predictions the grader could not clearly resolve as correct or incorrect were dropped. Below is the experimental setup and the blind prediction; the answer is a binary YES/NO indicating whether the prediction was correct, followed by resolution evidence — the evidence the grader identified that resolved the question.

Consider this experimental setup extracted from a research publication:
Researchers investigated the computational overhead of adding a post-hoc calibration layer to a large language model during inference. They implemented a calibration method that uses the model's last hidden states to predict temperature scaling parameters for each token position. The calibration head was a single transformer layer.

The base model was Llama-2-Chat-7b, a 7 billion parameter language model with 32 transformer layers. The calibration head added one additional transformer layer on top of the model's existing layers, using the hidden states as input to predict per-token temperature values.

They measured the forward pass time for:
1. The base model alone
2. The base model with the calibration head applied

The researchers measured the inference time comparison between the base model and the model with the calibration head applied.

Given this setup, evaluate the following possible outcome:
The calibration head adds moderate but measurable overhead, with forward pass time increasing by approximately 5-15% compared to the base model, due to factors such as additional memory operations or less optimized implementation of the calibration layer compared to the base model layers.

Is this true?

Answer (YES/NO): YES